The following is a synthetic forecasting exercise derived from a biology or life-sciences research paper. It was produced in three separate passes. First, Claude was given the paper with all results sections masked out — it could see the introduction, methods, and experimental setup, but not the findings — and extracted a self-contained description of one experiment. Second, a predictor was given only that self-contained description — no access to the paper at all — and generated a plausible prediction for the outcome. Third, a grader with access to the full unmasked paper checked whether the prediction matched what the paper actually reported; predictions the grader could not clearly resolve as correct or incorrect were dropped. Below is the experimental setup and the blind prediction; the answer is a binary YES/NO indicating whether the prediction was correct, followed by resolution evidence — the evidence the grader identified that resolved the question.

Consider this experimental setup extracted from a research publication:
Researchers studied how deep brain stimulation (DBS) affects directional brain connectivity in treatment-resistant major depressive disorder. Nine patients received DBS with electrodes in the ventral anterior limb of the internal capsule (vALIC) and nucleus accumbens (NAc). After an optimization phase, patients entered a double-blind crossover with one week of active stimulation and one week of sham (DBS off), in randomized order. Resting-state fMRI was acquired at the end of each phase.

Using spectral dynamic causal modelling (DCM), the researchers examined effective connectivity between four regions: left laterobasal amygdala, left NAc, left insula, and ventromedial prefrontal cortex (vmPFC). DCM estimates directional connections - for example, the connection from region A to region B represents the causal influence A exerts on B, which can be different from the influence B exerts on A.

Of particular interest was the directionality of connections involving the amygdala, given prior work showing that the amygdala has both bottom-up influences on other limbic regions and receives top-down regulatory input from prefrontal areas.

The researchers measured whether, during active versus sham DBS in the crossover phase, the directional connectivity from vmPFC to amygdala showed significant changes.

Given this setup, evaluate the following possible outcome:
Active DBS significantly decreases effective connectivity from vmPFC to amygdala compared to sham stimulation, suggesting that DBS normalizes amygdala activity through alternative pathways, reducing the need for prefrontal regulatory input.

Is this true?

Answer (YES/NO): NO